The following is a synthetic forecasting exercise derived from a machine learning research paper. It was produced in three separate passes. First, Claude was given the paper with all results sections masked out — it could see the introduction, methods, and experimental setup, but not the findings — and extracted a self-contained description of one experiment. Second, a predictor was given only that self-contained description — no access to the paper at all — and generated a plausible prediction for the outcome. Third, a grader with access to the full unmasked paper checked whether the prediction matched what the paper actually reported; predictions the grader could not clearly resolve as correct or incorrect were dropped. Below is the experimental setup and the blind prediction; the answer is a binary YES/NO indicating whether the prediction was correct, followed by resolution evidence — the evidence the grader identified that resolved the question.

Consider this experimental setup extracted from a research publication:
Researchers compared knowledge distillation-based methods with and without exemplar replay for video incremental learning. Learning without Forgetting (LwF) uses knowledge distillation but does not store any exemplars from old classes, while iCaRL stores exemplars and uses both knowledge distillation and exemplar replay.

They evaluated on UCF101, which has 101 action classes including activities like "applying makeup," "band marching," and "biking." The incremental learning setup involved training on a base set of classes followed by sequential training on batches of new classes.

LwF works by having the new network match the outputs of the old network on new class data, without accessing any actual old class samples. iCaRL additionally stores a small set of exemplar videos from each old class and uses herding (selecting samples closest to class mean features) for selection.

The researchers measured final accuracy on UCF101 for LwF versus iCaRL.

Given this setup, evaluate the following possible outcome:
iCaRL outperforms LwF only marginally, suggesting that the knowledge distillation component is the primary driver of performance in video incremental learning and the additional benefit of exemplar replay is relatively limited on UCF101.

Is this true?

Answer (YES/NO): NO